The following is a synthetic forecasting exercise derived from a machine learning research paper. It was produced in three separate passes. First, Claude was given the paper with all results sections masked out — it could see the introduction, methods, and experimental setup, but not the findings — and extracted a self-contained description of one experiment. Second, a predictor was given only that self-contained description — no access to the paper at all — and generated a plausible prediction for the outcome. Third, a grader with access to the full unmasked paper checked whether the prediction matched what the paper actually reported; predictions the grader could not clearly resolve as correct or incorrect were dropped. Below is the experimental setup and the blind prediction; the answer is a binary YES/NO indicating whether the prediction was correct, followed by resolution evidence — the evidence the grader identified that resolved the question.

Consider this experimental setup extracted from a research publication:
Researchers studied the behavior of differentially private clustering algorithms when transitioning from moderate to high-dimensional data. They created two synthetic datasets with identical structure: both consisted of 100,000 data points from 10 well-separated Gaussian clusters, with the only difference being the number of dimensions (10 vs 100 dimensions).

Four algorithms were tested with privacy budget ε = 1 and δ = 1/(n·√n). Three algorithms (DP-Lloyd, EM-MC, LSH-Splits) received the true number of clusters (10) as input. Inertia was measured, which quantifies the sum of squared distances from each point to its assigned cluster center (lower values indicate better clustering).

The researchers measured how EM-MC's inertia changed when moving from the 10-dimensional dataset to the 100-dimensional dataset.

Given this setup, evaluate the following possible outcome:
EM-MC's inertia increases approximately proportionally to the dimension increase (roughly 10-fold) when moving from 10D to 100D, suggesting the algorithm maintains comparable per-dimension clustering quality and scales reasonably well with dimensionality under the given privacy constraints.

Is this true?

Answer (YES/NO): NO